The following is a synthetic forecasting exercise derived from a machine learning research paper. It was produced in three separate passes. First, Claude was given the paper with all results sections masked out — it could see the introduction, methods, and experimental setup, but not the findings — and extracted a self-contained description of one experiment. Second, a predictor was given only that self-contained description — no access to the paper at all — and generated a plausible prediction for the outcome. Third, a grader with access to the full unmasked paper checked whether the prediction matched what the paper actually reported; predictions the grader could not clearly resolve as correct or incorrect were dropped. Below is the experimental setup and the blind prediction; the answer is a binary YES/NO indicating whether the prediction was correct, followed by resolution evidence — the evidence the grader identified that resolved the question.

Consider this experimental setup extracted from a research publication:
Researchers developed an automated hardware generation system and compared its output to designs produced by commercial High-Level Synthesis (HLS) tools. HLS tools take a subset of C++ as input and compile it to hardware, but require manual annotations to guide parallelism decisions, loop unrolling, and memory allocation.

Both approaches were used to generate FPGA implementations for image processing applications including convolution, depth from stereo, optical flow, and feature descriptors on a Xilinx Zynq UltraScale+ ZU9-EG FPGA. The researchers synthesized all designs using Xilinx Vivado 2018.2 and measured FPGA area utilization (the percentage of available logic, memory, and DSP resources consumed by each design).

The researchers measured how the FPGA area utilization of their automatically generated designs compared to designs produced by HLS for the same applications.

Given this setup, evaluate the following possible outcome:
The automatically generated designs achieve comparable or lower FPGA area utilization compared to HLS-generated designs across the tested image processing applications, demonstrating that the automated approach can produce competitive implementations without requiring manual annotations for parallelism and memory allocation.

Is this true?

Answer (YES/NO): NO